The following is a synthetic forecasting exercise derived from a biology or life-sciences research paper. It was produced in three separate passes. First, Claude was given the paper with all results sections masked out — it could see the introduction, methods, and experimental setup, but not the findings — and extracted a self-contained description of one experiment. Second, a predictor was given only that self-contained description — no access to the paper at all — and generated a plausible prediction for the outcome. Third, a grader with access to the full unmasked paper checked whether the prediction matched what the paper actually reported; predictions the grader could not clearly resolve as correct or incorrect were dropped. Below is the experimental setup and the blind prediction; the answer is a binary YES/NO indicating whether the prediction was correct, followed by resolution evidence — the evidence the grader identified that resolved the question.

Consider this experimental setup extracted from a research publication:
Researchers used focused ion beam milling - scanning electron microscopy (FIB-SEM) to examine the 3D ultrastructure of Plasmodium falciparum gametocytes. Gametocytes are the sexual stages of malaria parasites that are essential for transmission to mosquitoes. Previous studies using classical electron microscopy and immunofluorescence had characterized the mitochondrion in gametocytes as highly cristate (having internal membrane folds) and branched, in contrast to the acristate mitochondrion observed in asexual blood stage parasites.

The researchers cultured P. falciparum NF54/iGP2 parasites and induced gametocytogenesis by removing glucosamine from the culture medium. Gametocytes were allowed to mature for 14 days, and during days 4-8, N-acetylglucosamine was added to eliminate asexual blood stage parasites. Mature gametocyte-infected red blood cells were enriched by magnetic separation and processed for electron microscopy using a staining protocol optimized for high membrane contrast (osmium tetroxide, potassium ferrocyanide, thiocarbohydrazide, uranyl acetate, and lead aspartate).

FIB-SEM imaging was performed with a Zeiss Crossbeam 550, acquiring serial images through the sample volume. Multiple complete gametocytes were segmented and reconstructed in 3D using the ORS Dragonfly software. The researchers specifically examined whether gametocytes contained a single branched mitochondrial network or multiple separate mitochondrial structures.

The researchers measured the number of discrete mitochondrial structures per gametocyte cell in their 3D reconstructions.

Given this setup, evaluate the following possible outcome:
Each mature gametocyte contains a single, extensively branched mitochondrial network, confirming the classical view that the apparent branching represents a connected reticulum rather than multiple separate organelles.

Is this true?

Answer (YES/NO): NO